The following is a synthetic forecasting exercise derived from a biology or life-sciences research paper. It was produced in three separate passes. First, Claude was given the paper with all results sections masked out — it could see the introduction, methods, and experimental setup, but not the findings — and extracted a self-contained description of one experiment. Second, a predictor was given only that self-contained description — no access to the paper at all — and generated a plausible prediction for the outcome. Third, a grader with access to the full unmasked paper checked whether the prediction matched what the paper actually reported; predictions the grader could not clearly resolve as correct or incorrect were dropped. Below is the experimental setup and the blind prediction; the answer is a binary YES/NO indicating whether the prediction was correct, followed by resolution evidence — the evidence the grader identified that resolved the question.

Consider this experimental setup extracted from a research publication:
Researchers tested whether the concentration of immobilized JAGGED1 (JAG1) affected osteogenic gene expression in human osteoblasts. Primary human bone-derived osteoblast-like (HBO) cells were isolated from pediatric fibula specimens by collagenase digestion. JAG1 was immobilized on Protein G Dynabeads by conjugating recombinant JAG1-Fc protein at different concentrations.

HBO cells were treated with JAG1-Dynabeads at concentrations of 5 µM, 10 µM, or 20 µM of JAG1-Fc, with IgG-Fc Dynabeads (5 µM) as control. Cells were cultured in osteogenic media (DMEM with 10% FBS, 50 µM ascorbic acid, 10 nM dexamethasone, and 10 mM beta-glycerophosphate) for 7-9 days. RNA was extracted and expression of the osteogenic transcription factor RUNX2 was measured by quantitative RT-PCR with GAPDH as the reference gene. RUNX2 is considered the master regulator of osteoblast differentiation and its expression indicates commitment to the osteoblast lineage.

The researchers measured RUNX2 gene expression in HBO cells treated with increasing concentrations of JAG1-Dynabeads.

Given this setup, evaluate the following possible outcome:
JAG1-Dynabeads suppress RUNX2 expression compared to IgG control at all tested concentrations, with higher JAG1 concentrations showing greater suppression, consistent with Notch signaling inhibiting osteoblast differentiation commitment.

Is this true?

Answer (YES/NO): NO